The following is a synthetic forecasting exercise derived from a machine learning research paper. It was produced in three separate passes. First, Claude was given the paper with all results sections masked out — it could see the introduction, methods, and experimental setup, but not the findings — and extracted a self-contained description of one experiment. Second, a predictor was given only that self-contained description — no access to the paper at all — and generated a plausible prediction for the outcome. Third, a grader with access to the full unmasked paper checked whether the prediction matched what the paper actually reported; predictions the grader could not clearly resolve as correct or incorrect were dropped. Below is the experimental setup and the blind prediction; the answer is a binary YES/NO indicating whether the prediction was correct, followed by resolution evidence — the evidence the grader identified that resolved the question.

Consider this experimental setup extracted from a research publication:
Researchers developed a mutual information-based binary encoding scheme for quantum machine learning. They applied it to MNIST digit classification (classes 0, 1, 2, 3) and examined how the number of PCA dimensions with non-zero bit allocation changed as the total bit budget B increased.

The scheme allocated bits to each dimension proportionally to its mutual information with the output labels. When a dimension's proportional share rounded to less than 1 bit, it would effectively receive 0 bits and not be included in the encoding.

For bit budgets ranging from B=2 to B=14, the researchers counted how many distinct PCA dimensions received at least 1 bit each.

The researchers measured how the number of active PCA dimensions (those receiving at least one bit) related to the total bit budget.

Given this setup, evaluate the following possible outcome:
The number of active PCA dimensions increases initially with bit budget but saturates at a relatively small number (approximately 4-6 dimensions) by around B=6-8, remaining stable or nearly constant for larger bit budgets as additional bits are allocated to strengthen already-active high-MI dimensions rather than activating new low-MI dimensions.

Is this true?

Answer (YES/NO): NO